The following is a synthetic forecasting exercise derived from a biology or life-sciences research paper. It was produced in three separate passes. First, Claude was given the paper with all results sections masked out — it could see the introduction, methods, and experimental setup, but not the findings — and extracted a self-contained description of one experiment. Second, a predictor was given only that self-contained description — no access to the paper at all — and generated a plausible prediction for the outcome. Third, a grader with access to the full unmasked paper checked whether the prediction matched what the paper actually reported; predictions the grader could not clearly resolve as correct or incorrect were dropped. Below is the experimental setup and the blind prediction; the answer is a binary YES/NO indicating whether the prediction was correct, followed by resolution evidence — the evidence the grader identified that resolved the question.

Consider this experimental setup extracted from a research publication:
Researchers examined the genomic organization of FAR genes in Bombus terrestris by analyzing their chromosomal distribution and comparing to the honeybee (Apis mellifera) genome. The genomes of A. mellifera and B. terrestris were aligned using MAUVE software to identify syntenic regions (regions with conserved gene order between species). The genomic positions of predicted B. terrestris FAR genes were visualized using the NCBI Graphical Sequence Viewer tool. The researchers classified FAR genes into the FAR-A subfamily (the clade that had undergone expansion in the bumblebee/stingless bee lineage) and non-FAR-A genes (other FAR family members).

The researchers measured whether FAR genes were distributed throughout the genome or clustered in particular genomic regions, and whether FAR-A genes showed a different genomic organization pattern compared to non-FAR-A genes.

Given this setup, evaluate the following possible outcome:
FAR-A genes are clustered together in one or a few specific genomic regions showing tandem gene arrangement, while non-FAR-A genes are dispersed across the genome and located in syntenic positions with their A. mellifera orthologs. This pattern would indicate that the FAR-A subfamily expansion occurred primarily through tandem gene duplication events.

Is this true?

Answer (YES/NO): NO